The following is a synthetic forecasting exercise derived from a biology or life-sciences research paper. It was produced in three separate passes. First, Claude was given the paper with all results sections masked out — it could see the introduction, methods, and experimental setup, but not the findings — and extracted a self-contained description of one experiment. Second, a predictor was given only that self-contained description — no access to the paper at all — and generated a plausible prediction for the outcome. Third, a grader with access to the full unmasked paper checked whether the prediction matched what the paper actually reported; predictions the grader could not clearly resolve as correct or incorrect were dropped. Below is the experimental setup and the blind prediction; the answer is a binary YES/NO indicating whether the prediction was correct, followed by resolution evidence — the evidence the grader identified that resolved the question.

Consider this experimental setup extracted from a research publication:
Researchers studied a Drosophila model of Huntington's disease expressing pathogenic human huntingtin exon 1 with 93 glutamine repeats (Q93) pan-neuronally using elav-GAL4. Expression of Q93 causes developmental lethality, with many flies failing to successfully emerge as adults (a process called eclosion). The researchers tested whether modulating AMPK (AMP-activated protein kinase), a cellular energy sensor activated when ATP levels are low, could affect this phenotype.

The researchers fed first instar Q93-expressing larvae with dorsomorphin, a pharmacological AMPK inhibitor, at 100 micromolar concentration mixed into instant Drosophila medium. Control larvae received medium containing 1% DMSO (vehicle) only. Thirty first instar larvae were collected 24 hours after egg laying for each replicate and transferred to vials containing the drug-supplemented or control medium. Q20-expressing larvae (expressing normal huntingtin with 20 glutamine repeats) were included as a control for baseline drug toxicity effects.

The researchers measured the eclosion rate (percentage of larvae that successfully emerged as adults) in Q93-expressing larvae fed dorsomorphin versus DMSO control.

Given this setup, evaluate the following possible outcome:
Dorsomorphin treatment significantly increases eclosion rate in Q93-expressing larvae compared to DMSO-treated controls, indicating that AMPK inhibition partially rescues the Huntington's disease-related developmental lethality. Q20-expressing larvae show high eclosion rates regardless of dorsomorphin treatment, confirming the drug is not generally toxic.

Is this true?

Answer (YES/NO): NO